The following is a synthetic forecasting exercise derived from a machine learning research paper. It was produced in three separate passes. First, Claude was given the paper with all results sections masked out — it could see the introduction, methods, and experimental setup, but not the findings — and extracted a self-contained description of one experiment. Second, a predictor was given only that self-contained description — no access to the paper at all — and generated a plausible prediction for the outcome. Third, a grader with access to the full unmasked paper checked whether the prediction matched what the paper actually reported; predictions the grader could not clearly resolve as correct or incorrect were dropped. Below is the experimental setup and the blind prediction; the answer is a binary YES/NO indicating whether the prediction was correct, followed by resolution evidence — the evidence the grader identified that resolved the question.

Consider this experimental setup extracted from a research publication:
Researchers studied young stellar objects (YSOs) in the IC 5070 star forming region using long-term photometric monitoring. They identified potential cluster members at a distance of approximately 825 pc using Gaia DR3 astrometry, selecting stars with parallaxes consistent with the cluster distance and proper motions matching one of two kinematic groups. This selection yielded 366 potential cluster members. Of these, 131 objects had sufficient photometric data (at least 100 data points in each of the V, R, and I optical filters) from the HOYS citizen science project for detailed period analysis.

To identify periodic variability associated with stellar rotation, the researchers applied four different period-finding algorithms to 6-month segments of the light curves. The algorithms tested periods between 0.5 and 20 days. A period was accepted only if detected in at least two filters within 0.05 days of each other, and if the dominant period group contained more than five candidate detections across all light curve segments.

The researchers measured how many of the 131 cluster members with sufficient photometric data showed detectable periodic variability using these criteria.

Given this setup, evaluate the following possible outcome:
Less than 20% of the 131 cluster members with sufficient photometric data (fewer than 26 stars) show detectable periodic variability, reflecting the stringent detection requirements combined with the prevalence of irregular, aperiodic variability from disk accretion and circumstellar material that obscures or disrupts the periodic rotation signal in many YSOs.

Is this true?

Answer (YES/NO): NO